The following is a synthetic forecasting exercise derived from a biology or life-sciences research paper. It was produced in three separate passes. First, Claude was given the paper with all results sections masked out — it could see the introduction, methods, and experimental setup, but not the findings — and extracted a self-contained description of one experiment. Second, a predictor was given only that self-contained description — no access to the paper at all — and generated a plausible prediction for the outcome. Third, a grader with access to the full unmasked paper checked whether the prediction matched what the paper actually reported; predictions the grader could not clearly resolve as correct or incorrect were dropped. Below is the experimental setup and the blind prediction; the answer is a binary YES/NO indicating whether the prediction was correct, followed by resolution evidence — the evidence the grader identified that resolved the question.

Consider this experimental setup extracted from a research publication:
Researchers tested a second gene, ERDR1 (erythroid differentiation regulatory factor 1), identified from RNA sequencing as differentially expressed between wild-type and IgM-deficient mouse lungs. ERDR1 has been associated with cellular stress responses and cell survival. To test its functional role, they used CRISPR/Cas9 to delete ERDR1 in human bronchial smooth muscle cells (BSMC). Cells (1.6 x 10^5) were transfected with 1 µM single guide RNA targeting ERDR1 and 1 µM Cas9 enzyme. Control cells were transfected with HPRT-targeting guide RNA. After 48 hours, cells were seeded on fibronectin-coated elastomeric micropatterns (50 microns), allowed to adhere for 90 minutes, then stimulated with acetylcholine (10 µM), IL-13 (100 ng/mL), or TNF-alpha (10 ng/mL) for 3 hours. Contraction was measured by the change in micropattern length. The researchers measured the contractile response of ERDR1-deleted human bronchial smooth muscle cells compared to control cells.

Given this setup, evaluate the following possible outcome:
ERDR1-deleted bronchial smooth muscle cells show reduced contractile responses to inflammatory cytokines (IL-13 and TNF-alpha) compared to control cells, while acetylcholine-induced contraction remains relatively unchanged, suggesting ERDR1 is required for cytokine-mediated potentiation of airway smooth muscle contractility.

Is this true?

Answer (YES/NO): NO